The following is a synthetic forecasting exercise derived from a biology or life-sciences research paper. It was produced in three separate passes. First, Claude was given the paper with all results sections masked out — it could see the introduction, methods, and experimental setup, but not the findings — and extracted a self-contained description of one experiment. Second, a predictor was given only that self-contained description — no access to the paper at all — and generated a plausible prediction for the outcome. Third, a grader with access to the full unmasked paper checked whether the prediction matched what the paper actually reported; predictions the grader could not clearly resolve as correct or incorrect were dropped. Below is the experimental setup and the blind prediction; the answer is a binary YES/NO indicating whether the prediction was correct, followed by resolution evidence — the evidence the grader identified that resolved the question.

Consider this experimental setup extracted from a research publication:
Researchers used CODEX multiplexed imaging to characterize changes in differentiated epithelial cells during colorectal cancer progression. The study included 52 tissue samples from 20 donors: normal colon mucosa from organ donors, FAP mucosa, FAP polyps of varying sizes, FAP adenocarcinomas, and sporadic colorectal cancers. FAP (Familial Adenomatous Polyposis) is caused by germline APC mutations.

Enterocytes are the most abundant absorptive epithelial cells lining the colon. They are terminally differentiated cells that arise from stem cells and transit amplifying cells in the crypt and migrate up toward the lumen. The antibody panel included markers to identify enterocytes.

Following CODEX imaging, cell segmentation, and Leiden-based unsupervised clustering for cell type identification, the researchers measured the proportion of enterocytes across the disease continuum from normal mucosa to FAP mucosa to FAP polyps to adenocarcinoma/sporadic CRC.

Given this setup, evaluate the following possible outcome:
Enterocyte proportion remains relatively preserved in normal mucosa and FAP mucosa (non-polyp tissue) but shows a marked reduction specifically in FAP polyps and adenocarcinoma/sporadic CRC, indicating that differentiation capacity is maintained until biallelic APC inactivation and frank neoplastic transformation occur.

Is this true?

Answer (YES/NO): NO